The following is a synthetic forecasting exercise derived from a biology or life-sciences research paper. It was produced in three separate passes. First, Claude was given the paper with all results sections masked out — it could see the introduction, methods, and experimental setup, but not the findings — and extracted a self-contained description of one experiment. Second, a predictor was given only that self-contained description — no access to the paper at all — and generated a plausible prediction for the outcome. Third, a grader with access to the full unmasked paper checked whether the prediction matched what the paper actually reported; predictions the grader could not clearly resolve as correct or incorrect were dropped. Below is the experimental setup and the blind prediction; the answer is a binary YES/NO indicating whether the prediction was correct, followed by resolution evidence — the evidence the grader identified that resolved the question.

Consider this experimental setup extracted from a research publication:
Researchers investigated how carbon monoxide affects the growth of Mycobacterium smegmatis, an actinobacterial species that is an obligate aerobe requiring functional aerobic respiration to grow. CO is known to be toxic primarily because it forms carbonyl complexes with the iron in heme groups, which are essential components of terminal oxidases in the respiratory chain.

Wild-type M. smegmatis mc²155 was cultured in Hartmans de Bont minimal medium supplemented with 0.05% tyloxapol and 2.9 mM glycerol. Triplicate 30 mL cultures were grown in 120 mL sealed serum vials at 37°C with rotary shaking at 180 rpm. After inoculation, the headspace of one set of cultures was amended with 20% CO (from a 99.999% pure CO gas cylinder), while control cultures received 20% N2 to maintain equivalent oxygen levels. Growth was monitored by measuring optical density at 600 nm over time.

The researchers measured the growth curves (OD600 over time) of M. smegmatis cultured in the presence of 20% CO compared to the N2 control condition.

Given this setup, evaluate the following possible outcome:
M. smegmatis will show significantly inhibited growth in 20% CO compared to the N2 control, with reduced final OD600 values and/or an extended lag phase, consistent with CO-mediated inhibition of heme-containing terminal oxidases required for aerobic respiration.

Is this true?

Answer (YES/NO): NO